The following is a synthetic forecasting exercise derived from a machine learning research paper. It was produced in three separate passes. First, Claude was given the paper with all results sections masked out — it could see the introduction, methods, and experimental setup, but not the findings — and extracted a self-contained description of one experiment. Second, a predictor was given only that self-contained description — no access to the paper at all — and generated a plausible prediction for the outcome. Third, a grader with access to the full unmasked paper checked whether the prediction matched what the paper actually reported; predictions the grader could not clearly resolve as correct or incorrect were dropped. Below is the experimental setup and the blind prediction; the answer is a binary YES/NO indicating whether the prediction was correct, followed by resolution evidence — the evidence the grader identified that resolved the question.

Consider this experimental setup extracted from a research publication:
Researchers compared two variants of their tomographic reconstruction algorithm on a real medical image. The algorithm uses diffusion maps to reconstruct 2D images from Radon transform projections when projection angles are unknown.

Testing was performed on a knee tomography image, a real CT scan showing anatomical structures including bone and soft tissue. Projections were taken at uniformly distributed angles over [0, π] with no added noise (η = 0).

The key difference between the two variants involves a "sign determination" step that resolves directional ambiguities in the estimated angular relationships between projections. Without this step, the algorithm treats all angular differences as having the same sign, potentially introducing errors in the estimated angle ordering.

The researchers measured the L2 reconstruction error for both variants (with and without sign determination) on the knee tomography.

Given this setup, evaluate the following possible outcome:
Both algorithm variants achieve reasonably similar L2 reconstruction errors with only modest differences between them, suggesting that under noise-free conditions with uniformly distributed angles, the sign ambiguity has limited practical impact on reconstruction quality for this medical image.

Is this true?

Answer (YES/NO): NO